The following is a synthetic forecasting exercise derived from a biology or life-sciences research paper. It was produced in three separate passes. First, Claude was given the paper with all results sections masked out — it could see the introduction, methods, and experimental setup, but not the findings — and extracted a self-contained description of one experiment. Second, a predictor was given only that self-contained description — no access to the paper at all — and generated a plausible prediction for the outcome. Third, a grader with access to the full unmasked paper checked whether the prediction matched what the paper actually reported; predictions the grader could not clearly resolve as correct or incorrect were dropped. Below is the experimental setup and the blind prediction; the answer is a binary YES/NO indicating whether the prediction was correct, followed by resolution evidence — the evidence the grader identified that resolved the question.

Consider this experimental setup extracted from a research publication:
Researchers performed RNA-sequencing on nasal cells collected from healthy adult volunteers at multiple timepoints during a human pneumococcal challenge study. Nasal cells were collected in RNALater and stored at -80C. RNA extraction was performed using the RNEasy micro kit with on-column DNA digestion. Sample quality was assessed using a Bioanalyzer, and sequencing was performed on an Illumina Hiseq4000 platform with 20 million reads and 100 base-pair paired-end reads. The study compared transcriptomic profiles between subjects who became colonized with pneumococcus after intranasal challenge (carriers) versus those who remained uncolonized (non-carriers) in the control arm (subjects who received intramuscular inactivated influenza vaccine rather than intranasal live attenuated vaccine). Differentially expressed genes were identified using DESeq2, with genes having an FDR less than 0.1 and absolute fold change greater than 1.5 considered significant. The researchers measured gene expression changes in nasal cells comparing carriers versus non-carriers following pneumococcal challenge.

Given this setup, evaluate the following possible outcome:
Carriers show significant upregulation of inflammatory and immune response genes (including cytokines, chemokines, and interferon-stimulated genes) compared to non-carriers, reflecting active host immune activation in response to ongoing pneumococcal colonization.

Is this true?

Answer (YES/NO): NO